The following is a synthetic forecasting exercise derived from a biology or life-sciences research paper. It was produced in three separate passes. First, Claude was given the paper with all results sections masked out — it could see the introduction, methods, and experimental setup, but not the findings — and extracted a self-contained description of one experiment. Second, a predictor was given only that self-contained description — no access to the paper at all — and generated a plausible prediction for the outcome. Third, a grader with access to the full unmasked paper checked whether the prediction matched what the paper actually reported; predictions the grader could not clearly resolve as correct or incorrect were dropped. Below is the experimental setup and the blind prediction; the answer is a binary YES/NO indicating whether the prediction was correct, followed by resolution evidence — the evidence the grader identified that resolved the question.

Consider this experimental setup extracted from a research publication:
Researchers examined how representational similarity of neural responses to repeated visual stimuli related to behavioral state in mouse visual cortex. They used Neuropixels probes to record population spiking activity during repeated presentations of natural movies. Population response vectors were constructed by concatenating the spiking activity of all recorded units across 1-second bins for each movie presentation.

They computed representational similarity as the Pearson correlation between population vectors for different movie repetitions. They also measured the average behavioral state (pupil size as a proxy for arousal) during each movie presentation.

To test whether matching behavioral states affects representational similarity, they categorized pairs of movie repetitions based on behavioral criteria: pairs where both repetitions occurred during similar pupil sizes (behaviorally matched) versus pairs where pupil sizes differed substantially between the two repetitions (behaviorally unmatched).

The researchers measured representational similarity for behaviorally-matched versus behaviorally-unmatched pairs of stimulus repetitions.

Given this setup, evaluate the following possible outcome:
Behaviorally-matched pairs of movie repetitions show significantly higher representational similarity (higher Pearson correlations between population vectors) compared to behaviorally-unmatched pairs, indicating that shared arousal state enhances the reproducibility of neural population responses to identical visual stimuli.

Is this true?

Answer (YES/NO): YES